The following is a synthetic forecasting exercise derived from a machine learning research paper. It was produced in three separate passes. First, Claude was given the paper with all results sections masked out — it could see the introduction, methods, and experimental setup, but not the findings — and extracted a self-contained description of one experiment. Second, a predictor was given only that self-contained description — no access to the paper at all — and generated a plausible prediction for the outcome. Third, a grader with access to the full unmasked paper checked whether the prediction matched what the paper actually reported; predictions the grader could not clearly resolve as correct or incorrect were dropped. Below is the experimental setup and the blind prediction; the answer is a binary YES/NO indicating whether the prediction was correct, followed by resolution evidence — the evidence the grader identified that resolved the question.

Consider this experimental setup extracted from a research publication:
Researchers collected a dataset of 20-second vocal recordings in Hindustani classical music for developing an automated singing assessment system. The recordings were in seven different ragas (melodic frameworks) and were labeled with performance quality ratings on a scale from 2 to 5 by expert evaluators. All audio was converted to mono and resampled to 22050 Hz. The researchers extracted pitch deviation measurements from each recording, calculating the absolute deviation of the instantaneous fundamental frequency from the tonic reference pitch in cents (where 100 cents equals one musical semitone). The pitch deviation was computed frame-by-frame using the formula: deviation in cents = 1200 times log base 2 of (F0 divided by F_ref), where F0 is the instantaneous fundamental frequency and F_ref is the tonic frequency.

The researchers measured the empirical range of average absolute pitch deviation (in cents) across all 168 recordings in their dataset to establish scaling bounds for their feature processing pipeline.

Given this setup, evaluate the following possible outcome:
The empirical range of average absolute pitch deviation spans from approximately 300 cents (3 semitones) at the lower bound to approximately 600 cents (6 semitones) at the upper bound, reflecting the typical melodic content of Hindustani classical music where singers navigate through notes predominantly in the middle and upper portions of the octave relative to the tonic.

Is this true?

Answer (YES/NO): NO